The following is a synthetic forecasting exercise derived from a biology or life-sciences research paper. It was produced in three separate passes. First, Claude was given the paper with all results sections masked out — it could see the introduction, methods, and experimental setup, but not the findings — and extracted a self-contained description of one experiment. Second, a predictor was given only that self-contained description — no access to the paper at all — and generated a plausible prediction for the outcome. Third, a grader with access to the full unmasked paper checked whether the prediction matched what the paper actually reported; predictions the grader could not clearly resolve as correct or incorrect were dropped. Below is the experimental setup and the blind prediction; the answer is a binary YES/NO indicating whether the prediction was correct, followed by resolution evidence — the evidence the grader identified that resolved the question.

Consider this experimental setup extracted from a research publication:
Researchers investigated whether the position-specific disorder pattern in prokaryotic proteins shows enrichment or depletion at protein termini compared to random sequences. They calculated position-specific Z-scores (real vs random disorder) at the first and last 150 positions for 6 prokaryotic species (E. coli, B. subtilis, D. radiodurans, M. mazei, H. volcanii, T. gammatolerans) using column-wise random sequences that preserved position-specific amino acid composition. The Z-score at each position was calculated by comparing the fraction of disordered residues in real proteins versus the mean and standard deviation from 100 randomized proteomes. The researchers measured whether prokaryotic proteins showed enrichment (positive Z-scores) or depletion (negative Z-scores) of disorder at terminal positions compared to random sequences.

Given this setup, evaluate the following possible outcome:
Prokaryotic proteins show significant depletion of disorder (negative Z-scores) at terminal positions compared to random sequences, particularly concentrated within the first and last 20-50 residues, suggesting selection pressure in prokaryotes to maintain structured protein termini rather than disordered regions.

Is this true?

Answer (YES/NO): NO